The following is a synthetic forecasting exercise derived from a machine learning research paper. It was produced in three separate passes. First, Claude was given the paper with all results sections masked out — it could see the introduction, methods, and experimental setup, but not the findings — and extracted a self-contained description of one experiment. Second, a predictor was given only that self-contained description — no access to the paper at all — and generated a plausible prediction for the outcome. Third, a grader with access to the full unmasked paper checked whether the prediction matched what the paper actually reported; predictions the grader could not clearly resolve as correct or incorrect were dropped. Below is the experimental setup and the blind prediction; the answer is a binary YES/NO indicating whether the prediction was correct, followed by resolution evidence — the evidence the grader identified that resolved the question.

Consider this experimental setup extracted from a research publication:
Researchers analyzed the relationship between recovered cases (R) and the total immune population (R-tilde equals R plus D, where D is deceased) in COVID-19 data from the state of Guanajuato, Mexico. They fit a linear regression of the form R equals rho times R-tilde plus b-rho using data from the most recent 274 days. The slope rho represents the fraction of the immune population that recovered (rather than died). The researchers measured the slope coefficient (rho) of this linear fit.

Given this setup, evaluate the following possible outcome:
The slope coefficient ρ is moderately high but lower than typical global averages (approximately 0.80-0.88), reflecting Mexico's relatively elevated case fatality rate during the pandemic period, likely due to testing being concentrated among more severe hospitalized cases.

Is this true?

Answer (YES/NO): NO